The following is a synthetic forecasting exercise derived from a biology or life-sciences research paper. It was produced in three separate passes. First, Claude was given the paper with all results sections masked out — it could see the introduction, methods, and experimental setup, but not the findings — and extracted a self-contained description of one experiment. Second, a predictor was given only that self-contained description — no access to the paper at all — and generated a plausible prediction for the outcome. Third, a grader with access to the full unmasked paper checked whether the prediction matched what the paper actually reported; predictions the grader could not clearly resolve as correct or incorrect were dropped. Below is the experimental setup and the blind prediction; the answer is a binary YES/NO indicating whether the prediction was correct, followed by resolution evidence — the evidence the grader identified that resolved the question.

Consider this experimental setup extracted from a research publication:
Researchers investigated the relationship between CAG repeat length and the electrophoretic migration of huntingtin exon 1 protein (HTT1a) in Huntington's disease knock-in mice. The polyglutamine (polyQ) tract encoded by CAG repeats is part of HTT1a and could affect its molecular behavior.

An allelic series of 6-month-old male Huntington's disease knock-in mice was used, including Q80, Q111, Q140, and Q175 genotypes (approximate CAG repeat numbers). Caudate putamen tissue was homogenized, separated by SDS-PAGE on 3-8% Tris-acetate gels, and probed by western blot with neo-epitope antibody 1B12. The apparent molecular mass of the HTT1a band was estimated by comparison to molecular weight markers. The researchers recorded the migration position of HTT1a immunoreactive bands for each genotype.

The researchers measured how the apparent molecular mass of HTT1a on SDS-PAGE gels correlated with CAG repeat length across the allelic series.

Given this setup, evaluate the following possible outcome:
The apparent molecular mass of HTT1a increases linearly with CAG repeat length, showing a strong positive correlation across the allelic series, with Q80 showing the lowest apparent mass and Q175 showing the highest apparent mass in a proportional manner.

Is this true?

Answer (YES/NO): NO